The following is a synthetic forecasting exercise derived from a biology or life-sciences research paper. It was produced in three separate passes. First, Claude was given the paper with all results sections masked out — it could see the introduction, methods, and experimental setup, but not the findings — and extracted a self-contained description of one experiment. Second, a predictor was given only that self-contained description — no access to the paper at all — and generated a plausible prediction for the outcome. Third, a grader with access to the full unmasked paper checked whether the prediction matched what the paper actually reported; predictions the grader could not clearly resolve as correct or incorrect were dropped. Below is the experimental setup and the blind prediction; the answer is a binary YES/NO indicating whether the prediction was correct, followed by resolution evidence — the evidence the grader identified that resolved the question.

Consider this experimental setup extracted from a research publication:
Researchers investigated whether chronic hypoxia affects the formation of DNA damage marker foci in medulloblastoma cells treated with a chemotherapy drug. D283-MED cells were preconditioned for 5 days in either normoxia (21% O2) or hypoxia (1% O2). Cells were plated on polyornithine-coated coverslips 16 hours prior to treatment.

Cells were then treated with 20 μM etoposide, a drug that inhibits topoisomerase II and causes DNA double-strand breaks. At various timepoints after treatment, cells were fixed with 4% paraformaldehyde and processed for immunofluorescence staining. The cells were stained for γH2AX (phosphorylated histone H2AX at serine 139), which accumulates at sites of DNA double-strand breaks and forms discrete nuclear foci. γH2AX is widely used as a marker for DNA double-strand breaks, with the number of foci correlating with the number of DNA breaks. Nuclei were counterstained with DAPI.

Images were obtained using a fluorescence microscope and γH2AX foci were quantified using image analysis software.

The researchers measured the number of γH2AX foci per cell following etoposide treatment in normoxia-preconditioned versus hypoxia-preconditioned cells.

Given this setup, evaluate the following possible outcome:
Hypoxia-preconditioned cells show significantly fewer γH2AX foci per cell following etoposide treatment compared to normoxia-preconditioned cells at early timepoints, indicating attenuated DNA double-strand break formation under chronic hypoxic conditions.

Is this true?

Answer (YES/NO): NO